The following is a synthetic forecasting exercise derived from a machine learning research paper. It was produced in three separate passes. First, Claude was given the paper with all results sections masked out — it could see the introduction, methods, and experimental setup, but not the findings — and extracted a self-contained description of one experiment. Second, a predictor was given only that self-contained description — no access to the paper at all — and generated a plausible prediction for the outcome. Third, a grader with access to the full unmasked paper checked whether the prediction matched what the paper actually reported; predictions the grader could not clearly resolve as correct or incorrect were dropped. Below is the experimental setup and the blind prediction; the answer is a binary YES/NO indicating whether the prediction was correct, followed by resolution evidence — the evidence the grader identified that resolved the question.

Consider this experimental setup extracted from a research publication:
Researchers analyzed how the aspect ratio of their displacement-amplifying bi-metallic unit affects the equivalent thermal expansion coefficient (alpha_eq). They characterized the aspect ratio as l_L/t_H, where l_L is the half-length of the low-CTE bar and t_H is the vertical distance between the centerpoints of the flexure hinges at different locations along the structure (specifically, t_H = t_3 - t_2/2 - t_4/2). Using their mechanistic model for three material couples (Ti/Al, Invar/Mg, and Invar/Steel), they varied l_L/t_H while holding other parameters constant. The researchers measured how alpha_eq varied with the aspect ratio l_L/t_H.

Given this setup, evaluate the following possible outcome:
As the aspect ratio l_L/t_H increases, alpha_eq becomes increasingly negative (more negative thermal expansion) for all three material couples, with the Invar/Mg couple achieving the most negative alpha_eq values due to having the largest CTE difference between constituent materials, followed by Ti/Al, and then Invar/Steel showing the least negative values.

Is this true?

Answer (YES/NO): NO